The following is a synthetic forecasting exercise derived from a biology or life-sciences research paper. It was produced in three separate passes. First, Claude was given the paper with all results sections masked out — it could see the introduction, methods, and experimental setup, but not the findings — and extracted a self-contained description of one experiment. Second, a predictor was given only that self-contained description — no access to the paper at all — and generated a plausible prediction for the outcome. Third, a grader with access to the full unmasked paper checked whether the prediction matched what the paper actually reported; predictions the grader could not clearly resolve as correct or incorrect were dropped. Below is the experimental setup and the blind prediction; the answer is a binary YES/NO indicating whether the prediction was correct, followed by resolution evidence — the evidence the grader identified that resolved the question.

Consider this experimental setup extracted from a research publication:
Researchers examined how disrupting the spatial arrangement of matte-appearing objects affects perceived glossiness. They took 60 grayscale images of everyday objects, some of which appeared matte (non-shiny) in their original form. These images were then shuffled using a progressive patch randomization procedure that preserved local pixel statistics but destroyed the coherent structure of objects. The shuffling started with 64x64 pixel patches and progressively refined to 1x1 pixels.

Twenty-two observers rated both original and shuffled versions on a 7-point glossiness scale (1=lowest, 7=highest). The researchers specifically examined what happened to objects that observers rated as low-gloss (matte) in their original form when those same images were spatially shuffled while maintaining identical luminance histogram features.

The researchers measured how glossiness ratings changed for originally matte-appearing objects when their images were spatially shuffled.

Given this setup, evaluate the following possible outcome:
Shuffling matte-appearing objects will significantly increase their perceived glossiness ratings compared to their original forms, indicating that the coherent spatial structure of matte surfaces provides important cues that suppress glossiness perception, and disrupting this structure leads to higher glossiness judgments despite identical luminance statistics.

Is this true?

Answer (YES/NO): YES